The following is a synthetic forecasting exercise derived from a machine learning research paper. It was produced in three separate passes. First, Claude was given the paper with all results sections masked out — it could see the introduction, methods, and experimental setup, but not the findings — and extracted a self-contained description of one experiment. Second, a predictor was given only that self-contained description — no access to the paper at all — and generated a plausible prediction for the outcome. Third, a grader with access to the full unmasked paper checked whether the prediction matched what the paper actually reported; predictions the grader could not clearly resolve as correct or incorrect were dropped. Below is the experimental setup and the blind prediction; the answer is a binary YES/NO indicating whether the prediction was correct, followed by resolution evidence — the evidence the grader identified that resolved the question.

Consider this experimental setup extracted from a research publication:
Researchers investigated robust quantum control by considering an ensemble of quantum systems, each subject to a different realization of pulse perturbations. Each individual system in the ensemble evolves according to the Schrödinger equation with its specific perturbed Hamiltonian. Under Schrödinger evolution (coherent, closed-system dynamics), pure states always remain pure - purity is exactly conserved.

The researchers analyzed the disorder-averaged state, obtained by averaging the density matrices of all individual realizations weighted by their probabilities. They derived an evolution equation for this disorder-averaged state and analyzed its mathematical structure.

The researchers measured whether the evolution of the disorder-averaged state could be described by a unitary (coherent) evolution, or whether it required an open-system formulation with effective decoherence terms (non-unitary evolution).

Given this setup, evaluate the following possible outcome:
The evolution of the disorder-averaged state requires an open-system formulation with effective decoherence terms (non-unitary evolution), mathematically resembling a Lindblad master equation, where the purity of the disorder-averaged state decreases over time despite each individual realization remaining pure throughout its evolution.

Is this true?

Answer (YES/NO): NO